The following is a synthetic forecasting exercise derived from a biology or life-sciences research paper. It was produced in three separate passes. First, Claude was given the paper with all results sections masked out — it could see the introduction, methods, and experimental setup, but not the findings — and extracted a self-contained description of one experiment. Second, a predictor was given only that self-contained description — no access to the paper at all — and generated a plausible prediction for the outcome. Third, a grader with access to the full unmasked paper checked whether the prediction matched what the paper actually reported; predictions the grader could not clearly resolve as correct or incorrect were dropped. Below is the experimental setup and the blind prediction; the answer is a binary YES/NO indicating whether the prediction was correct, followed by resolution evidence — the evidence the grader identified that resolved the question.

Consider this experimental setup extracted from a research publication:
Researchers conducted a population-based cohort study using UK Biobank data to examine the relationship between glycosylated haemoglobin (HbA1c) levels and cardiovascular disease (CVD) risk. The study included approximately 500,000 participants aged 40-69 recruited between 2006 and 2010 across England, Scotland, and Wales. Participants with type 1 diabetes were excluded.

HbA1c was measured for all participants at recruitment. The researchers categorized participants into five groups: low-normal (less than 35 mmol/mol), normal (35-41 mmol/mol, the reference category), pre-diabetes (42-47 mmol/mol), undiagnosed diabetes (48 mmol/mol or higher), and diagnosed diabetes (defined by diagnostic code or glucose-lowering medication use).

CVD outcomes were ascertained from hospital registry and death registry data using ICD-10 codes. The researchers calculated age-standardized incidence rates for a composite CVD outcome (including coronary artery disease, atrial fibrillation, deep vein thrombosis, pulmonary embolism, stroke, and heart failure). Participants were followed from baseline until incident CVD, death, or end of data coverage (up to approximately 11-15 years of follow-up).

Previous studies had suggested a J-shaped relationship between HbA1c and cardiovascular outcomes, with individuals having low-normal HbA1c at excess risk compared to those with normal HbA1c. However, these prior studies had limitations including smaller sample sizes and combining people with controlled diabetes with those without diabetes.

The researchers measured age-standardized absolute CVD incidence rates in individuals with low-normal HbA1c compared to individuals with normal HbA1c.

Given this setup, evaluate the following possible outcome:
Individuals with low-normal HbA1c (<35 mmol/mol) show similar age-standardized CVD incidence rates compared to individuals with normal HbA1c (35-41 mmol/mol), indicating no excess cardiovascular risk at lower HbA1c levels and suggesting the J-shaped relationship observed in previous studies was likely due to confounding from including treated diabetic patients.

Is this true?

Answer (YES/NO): NO